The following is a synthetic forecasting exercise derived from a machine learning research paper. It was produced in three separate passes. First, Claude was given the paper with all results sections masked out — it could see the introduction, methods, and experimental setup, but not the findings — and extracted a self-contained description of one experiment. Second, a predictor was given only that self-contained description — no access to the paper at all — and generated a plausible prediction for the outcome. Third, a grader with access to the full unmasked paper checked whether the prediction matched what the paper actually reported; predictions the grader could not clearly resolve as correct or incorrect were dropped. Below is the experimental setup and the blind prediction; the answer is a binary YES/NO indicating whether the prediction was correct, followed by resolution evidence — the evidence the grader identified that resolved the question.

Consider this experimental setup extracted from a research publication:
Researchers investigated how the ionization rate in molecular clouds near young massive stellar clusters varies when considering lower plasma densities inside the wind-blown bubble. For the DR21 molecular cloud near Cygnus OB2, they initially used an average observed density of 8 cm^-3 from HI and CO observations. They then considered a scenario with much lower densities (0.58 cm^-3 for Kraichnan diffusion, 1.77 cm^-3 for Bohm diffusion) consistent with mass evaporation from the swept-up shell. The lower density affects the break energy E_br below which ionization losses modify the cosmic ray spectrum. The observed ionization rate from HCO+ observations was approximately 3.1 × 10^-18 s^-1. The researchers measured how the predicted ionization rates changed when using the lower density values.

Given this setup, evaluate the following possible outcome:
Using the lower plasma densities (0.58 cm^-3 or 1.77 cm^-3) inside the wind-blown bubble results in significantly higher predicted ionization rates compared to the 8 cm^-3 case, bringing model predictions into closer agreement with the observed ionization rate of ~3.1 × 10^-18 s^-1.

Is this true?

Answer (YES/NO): NO